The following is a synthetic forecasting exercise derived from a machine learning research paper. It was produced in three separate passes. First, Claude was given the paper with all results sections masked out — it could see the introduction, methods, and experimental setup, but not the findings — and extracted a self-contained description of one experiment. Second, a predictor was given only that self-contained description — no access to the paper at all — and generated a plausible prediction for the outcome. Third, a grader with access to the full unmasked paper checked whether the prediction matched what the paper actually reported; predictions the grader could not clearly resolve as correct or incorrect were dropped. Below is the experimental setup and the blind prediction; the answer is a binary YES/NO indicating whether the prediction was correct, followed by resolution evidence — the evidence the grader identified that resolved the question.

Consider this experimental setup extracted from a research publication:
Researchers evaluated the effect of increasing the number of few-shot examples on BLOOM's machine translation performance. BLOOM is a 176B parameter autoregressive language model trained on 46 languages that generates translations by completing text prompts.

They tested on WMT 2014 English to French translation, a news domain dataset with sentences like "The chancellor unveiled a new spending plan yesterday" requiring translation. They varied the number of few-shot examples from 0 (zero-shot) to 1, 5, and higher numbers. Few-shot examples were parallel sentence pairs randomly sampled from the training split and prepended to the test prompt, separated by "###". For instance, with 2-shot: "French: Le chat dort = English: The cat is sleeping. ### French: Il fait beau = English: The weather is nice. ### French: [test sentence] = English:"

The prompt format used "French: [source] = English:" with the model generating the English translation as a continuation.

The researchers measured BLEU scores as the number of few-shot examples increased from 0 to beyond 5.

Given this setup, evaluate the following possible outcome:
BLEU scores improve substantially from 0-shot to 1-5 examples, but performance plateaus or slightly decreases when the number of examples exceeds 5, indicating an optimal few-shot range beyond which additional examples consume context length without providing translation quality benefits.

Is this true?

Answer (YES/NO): NO